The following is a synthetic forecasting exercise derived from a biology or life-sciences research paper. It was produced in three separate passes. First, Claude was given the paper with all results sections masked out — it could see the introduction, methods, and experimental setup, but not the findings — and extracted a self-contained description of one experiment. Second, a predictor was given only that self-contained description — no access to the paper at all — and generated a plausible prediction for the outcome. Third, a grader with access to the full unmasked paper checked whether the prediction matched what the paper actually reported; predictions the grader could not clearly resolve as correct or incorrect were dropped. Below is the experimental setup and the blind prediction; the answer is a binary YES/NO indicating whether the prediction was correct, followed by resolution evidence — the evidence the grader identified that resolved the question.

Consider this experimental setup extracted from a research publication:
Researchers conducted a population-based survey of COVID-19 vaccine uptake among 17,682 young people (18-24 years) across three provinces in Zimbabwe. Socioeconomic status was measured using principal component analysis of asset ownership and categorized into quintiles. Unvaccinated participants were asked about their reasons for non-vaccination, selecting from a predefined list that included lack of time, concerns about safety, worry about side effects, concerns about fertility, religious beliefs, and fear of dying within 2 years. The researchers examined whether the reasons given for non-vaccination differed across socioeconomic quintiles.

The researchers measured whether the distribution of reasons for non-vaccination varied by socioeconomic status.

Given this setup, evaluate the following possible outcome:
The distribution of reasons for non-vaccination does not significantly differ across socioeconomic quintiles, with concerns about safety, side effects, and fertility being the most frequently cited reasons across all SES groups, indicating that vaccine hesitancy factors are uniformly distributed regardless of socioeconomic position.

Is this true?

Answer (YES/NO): NO